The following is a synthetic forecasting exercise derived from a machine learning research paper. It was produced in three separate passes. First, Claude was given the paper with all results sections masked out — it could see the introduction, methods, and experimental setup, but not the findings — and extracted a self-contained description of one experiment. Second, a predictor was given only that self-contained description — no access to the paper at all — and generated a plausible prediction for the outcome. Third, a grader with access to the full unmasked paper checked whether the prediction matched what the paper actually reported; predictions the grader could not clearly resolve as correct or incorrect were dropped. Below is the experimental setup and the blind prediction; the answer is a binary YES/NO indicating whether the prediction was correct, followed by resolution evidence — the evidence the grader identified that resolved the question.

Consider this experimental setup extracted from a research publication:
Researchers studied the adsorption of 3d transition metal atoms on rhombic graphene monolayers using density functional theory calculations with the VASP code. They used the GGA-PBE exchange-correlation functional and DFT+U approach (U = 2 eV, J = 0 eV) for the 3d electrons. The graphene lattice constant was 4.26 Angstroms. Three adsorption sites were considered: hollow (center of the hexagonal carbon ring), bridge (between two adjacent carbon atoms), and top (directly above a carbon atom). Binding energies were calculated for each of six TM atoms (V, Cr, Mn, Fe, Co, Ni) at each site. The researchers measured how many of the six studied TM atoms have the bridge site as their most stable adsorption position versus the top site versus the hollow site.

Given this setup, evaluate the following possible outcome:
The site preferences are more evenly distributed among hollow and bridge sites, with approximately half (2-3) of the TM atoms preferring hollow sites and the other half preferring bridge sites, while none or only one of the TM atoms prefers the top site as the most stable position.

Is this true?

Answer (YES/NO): NO